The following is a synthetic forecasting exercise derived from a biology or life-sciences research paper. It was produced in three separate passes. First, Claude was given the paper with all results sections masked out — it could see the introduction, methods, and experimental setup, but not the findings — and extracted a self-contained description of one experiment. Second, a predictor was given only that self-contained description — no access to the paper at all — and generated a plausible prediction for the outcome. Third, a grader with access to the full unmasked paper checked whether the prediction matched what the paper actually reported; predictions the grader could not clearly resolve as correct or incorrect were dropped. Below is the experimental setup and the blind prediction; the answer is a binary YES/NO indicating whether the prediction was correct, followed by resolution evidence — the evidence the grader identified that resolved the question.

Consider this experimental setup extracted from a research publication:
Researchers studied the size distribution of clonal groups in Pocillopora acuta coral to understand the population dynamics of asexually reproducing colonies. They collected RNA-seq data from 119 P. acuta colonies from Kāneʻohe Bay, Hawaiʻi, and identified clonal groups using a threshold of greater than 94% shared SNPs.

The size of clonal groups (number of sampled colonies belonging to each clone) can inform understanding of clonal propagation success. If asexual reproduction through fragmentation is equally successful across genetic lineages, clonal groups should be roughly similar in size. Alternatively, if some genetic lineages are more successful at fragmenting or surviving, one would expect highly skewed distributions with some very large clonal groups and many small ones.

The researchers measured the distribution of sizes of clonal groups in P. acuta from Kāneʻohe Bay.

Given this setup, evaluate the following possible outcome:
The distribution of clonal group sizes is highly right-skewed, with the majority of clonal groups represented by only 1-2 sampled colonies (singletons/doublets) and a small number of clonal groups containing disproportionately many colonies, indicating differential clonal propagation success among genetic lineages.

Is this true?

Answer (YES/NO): NO